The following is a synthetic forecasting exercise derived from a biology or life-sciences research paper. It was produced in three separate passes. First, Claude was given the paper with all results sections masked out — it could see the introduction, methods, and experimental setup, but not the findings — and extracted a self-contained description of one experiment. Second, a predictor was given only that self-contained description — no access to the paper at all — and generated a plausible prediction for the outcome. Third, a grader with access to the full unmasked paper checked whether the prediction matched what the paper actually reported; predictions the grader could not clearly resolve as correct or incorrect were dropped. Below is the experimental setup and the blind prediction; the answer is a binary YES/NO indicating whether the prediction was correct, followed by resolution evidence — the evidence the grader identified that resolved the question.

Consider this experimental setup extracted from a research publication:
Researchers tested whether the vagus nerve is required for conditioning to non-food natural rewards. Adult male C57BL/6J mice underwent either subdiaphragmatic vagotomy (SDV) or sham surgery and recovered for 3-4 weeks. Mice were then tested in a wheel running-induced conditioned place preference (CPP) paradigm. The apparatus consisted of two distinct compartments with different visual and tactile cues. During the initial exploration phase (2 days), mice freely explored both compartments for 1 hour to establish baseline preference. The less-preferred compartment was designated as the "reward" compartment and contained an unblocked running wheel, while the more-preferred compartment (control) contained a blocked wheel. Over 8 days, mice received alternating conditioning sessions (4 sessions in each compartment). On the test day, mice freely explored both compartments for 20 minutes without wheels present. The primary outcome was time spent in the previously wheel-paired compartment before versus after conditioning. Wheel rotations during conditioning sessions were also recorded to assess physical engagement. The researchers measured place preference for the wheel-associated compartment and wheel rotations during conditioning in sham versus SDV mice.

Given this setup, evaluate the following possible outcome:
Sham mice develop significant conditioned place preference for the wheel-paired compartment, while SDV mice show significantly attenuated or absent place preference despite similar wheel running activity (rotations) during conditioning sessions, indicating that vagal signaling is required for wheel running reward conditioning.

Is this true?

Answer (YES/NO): YES